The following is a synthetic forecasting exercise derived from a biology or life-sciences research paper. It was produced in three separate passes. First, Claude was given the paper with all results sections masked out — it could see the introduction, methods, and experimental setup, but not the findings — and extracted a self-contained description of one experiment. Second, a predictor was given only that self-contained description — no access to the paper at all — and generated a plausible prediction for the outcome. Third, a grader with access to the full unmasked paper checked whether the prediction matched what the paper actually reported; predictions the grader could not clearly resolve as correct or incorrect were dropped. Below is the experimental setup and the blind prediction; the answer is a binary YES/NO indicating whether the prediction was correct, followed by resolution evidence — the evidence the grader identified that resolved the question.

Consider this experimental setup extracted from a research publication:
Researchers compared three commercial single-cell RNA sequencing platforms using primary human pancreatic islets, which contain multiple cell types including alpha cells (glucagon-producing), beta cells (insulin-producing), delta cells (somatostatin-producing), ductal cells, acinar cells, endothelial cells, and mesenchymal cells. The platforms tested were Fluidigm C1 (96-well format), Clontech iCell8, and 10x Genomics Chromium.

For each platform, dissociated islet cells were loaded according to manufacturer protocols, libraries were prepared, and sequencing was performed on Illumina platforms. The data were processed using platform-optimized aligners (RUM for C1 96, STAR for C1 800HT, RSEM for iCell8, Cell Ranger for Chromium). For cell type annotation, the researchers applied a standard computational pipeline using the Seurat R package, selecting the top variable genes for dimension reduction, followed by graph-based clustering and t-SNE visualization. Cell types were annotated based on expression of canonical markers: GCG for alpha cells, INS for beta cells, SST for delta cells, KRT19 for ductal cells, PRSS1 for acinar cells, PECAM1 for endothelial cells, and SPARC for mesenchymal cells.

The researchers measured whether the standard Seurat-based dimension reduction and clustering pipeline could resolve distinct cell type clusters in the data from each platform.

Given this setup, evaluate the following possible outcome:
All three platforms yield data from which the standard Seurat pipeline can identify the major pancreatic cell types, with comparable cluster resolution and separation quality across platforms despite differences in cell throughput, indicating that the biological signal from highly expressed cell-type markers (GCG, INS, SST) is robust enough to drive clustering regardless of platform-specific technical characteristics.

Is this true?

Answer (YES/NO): NO